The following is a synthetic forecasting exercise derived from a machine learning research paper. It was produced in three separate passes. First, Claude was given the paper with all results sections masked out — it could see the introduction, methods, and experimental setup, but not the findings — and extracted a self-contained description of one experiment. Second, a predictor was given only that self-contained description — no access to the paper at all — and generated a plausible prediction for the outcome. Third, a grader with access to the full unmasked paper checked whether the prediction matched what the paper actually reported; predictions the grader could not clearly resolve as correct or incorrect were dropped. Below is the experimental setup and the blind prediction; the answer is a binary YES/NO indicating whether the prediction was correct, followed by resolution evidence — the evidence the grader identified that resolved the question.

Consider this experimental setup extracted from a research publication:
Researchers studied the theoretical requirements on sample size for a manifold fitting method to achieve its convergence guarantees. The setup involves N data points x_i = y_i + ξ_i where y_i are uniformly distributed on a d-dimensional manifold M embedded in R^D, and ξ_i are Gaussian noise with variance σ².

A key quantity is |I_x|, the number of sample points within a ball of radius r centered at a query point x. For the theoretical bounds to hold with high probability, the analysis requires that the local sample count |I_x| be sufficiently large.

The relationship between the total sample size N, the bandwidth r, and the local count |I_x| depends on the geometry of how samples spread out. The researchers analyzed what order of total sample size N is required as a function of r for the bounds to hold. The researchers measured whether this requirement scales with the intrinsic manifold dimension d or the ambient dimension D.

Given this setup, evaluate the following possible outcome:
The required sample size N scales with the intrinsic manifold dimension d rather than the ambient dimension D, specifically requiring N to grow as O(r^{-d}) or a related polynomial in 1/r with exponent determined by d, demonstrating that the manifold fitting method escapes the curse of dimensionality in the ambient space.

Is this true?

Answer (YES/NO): YES